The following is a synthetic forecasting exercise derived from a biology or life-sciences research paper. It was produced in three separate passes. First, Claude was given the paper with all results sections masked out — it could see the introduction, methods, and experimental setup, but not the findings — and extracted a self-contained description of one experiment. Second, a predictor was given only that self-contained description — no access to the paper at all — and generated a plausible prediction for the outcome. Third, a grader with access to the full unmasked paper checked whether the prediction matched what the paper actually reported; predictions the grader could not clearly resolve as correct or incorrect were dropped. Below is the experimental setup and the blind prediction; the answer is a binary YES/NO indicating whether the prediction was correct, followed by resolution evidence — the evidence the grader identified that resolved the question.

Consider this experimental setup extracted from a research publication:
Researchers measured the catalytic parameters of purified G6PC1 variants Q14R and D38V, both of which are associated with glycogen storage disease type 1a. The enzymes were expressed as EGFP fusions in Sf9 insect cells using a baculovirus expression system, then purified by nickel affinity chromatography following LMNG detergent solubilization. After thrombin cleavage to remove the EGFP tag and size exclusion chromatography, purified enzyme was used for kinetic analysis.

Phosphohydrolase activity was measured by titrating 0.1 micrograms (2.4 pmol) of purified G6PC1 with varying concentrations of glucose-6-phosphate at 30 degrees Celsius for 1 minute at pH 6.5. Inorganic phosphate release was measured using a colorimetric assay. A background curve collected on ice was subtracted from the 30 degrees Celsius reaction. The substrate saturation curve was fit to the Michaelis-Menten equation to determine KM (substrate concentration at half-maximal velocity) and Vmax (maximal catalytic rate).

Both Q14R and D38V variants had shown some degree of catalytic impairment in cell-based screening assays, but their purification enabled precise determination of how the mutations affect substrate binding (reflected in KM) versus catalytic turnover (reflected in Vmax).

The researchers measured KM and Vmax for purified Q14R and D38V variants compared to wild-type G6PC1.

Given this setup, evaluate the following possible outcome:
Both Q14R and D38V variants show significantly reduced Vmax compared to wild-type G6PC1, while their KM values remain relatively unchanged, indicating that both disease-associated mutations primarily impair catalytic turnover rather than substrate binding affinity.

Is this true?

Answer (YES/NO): NO